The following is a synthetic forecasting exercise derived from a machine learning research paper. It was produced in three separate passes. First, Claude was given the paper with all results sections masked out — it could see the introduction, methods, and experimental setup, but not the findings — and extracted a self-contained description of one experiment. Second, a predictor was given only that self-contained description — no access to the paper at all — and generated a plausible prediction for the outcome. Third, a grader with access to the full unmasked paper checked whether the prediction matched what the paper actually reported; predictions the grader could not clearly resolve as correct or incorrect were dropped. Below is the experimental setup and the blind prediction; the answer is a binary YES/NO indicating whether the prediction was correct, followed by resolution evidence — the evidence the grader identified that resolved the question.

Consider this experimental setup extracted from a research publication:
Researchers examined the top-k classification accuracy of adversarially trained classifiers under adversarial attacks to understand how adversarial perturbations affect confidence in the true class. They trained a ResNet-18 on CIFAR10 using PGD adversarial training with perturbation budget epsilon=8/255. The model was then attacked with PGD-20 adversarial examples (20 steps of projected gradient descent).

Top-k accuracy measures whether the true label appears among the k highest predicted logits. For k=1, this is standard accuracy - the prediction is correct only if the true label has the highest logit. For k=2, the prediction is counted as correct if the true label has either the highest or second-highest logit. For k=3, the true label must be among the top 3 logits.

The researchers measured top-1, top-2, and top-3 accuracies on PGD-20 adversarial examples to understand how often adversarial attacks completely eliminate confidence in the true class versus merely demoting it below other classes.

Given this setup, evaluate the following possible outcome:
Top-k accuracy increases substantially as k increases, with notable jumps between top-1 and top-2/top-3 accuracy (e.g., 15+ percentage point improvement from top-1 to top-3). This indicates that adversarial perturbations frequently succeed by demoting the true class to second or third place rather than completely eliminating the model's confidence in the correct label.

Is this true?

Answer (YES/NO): YES